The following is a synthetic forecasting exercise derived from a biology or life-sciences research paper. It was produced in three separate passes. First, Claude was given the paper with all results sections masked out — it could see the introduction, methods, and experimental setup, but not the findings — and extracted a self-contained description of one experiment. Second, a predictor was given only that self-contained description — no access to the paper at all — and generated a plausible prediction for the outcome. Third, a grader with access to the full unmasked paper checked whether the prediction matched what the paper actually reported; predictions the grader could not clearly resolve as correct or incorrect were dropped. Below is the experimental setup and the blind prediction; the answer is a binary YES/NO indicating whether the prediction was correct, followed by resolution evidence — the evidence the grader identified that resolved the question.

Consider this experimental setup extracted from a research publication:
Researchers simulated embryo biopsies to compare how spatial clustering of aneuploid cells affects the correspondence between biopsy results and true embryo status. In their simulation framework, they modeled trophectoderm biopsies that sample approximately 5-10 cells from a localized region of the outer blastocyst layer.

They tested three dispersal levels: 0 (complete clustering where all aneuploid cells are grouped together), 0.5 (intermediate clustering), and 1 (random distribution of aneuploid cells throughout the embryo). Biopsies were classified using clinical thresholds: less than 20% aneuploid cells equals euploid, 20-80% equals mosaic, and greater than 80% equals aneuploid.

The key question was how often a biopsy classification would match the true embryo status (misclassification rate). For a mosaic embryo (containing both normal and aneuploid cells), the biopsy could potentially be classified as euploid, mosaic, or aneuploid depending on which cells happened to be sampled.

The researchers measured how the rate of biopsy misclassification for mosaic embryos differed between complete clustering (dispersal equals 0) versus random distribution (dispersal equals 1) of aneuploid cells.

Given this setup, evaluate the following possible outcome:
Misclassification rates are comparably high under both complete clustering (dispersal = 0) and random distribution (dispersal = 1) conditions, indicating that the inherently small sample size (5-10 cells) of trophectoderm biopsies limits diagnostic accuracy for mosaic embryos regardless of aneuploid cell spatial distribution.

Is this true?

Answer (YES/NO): NO